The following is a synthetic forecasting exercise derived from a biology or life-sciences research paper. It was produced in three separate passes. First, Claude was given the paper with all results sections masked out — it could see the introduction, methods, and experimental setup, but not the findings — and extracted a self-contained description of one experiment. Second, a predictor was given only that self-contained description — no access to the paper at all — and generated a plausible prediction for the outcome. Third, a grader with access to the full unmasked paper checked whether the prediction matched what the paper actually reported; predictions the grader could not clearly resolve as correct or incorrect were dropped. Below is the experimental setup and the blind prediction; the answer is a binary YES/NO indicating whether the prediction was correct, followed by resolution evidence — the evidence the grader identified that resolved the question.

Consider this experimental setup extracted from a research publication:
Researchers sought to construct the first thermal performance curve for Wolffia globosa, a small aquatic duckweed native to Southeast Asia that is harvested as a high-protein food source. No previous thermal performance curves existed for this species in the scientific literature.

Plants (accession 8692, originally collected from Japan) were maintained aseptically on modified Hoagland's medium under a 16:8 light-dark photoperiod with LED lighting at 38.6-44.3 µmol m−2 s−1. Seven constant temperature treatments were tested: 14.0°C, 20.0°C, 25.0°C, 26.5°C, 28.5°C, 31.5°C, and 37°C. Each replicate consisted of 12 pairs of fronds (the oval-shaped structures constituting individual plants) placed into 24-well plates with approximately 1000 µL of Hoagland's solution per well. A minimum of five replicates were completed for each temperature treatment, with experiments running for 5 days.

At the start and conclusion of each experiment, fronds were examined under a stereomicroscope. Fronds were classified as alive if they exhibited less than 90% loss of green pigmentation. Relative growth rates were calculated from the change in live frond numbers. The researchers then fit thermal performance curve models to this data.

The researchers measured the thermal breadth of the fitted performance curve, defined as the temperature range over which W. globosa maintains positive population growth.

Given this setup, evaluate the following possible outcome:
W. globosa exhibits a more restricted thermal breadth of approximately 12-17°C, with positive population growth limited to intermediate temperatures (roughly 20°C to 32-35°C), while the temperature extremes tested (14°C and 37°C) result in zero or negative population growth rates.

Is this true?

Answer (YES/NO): NO